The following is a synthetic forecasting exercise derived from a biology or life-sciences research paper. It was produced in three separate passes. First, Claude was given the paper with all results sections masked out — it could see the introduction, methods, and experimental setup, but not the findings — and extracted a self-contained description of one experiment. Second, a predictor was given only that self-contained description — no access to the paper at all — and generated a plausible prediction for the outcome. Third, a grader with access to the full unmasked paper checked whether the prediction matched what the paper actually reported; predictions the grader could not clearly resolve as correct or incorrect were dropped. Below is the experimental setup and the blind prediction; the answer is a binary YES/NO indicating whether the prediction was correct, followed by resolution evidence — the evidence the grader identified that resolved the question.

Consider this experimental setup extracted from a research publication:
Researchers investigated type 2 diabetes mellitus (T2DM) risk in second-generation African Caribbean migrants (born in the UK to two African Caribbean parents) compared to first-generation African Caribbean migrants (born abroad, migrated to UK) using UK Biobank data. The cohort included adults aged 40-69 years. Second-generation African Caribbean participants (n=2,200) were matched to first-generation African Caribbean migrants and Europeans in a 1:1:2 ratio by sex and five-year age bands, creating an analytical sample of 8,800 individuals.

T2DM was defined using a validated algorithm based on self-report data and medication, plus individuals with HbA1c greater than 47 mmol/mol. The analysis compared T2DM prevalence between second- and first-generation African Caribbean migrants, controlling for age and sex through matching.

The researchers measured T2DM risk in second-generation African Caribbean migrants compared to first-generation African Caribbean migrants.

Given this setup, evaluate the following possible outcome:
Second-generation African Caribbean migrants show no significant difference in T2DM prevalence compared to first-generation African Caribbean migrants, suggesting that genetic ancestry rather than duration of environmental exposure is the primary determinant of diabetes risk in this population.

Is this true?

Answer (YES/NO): NO